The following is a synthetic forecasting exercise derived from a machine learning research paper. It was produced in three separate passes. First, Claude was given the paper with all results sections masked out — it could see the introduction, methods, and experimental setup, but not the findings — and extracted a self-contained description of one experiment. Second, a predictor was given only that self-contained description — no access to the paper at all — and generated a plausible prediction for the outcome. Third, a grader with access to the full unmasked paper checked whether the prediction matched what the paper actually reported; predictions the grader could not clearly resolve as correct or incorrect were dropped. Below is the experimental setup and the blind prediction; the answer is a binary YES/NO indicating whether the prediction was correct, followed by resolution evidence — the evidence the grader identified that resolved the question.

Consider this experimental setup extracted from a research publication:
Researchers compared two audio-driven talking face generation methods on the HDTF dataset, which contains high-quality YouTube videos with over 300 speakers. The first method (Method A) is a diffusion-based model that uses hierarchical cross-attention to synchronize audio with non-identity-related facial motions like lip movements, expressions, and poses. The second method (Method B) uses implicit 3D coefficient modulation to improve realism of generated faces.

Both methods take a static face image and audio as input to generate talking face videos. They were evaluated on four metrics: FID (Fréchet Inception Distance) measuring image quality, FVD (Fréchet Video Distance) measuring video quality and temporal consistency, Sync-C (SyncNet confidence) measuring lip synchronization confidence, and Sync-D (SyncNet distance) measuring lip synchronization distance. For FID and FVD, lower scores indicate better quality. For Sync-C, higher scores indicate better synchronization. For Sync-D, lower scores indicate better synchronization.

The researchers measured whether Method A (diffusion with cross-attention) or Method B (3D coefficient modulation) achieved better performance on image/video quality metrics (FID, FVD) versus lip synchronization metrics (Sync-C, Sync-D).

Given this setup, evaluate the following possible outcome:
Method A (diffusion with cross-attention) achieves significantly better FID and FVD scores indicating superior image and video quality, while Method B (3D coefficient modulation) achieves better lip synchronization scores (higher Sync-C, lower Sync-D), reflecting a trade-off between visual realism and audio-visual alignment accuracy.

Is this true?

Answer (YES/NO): YES